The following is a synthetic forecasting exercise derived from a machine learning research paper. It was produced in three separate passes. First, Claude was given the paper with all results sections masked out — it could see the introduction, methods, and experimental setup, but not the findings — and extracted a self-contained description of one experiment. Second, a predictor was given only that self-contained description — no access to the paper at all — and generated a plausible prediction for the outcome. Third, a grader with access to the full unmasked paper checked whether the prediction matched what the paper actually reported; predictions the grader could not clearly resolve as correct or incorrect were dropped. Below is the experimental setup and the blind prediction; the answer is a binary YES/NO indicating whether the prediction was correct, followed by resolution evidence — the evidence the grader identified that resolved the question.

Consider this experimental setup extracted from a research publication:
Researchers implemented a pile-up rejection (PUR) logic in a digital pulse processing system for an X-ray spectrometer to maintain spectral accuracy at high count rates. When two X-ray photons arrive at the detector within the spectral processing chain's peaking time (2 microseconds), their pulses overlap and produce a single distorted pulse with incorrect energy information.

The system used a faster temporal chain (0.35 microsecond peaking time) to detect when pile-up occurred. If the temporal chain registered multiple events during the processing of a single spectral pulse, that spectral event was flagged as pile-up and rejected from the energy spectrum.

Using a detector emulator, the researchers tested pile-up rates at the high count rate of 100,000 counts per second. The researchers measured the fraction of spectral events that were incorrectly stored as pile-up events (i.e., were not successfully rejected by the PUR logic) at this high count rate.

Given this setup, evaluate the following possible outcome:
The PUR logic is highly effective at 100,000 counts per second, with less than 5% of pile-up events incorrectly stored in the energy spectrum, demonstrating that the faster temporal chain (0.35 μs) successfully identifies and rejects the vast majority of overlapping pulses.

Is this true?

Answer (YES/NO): YES